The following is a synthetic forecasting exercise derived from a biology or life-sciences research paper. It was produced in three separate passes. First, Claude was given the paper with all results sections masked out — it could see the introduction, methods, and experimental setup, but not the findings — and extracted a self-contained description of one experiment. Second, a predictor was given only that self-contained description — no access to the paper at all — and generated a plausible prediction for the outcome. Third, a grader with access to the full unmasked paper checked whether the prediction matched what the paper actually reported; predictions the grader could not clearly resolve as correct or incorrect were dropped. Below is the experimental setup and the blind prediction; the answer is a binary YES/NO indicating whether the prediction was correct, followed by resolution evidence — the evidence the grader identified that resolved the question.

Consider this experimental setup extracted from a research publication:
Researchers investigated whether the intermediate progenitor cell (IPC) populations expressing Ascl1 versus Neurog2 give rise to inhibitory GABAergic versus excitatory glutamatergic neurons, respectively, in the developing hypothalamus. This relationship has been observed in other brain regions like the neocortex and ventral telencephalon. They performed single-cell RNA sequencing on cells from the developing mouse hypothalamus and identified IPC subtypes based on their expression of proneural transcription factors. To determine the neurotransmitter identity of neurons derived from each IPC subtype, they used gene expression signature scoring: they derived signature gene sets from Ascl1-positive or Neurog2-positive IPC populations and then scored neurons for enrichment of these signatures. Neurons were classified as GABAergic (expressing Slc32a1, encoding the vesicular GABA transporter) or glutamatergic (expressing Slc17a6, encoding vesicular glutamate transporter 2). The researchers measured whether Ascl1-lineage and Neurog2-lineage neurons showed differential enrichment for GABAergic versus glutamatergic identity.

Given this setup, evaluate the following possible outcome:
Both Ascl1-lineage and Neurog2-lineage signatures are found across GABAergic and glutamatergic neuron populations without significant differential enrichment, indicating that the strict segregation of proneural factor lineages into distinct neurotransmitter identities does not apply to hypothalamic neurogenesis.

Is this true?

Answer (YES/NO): NO